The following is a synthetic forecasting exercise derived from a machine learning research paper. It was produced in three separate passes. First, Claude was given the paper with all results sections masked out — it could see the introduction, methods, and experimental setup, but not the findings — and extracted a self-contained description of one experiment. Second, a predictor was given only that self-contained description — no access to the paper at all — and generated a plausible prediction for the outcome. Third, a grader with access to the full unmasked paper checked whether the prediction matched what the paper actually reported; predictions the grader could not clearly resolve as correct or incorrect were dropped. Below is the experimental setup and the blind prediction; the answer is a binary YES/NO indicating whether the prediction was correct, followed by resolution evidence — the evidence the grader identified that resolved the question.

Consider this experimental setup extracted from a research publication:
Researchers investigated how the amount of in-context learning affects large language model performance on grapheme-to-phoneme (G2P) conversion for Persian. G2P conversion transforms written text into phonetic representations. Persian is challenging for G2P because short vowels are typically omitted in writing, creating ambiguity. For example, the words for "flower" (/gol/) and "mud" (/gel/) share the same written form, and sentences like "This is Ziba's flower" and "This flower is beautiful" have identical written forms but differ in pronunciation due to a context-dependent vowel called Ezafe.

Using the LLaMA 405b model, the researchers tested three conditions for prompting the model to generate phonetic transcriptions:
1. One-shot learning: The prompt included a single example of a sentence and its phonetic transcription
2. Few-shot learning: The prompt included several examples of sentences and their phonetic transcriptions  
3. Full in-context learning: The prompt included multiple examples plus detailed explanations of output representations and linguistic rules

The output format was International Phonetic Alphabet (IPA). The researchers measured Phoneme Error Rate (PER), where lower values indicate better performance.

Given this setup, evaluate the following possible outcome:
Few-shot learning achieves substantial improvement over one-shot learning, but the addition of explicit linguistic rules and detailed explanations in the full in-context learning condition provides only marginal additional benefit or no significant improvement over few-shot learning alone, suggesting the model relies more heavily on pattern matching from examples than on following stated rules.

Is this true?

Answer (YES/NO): NO